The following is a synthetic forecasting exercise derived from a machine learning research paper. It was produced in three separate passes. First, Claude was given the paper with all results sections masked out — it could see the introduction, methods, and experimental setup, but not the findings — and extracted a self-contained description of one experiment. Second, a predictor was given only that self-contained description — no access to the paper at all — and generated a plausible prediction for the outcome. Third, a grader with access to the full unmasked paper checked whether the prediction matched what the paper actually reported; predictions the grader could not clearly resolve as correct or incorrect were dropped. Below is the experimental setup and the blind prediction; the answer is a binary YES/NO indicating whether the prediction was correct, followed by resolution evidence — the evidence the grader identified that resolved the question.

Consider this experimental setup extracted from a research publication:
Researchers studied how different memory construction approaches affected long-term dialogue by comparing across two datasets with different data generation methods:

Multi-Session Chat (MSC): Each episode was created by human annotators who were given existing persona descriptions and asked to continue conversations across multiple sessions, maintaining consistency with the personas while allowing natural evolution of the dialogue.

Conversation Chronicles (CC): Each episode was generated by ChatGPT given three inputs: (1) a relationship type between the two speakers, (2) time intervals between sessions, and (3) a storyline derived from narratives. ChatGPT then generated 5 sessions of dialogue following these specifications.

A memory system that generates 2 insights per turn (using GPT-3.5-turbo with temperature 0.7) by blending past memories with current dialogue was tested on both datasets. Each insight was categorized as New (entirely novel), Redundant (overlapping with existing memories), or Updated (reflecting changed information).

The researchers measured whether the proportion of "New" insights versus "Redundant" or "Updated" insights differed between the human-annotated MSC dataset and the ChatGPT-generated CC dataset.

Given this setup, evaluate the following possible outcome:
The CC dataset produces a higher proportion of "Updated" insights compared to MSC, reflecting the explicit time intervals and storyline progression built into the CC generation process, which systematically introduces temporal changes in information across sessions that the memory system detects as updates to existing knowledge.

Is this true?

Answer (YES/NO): NO